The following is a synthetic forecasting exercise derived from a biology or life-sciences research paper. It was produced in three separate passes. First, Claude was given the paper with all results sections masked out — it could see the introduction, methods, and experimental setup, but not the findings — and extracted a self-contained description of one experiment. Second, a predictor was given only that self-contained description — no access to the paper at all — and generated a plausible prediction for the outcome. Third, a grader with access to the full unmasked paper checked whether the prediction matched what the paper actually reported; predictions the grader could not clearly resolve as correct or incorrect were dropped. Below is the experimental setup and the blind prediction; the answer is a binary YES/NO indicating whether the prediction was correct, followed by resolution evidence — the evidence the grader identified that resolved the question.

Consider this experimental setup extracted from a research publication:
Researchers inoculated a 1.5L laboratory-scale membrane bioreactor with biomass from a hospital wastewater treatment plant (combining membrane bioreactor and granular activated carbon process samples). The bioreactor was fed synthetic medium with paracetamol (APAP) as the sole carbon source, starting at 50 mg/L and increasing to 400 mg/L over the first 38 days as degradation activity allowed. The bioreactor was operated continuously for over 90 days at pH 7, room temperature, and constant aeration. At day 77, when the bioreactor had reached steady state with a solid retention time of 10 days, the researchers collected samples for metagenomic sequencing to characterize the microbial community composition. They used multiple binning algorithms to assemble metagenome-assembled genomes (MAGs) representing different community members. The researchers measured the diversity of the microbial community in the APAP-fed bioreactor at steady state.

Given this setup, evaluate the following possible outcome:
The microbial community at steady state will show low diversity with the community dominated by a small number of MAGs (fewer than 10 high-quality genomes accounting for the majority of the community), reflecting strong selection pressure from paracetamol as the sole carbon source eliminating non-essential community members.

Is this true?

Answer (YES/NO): NO